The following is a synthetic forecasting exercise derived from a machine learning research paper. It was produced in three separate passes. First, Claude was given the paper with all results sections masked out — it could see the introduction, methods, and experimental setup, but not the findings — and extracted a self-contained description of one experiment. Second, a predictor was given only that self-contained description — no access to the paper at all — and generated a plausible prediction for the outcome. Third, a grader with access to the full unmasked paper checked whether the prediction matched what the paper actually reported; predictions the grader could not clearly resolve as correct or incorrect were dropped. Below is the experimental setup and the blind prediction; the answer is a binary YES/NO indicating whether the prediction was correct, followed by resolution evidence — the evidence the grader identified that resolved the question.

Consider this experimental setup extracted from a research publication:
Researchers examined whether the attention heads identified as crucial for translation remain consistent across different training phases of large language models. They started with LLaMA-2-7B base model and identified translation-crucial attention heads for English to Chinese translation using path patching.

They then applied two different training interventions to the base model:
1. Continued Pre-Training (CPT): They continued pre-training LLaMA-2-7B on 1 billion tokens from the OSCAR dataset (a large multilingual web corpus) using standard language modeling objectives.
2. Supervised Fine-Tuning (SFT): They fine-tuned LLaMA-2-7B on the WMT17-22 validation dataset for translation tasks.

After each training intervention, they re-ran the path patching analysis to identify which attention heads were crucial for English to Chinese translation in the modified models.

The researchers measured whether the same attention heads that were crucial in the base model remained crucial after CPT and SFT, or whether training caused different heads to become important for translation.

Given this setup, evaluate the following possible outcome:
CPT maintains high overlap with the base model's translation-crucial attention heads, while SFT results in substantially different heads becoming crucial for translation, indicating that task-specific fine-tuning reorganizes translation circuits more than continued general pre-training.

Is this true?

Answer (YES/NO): NO